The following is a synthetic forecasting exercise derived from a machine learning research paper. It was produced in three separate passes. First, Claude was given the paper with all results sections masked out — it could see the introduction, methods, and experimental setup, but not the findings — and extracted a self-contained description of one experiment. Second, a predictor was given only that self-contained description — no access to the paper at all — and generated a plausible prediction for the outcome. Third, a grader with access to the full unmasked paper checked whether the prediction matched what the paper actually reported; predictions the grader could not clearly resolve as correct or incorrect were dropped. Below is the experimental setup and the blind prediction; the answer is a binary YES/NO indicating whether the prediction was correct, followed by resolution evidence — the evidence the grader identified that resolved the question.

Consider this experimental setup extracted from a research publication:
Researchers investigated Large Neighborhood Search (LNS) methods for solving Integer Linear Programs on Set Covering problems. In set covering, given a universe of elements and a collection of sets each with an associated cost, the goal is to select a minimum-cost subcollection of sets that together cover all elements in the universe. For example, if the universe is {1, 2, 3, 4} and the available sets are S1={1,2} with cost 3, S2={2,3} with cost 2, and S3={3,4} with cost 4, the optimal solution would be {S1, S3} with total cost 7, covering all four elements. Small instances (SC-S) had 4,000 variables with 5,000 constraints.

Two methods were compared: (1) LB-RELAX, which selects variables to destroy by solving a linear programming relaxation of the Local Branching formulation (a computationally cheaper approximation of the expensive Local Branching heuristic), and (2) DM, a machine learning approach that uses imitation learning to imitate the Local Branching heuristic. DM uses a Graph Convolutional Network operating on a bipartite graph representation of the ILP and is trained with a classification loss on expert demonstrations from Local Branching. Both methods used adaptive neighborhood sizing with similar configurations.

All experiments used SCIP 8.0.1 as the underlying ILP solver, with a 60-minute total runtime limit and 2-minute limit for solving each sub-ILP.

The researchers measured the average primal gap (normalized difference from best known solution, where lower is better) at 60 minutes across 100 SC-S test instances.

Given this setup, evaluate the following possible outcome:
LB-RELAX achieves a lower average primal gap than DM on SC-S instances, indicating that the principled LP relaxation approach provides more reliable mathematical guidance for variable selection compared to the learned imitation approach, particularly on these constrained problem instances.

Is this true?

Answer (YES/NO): YES